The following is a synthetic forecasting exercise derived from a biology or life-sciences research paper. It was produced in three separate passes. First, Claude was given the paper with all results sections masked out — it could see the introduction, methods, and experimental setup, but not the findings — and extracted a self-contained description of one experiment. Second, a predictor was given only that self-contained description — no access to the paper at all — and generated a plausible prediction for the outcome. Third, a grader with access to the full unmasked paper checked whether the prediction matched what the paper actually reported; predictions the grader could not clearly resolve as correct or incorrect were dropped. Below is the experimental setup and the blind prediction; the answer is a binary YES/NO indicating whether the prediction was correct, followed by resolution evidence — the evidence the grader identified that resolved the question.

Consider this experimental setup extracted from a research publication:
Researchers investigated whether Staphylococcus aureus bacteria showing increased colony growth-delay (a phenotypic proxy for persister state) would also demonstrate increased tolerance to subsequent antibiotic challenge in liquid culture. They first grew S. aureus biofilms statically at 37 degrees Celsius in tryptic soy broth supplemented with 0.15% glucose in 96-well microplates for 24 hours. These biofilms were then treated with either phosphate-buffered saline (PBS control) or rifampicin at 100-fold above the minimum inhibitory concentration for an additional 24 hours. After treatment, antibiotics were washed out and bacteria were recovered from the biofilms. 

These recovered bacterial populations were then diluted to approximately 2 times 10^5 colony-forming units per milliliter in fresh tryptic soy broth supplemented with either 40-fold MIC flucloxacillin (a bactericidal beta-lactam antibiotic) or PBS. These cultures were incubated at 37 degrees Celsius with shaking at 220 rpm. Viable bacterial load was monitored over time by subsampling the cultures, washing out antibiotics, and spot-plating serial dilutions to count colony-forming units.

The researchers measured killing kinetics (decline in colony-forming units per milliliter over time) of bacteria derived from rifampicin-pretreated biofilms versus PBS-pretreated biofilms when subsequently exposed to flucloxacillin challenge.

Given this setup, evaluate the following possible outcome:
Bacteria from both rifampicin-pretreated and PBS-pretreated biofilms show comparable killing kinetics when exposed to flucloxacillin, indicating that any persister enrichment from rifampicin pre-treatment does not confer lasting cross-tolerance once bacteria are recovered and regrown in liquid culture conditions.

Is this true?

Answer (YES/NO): NO